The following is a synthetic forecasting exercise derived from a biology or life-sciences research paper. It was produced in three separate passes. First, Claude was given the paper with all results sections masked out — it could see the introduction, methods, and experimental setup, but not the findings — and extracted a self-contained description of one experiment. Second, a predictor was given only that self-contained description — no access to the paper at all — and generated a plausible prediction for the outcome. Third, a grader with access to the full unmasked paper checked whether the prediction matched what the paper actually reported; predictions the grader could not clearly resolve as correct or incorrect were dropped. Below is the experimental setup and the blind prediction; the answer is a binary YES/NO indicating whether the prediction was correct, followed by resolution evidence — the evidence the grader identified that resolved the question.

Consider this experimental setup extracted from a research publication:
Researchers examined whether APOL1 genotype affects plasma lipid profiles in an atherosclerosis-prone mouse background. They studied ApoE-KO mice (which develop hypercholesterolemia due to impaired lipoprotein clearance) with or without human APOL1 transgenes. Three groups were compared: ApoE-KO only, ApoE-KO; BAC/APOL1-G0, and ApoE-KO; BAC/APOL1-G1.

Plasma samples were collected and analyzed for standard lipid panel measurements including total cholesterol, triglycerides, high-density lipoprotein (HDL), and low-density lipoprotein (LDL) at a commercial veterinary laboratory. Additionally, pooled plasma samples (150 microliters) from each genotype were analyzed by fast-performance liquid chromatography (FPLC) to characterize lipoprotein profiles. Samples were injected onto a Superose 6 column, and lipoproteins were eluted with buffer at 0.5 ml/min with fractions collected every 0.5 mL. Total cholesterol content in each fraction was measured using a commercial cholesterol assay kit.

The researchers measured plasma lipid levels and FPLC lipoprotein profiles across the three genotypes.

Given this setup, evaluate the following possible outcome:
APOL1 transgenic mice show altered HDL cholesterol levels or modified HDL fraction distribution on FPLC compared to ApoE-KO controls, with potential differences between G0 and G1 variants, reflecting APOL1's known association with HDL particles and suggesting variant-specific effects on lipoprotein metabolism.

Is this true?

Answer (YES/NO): NO